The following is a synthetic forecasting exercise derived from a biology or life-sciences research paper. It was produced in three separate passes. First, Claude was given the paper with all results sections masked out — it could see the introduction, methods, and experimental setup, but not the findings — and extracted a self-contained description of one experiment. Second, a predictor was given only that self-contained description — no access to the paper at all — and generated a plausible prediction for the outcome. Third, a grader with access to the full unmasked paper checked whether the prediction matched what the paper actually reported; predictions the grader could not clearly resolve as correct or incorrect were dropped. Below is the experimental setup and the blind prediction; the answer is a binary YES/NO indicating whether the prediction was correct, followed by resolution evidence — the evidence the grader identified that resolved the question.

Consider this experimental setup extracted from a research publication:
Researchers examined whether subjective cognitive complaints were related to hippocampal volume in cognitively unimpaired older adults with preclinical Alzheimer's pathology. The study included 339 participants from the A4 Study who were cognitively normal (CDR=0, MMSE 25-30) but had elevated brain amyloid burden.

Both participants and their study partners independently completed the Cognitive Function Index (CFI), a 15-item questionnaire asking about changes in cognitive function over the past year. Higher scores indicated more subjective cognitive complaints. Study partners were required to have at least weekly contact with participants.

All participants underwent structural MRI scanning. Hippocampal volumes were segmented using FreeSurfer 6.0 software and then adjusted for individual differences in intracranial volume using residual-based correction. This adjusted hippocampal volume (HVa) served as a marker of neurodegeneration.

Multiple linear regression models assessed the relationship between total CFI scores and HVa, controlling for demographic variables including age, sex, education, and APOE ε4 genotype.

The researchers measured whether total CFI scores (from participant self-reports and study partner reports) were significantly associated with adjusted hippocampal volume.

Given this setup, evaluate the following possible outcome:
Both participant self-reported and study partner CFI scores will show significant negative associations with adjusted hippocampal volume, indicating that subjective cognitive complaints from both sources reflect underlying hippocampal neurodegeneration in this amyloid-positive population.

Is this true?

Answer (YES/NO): NO